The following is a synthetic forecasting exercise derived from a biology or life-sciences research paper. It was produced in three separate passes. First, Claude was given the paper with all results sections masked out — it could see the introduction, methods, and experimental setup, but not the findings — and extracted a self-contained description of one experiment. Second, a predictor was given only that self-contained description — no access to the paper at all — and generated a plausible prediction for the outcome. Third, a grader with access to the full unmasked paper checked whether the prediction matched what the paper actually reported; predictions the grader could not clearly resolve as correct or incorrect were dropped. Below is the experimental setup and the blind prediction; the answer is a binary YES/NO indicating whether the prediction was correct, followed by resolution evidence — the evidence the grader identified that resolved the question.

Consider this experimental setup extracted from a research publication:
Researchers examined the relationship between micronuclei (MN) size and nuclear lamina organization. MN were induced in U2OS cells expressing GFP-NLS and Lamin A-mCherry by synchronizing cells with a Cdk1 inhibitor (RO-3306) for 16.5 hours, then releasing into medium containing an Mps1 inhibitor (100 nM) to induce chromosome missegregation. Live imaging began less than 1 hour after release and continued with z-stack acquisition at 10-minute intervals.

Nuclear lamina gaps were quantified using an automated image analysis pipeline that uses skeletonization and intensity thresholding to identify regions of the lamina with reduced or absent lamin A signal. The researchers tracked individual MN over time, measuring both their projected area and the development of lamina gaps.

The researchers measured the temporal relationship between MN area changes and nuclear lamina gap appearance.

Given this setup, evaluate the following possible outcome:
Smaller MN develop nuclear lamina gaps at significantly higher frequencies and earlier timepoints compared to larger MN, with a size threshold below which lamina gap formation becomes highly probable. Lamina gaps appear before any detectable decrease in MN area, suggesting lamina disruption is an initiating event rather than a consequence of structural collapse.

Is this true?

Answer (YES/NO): NO